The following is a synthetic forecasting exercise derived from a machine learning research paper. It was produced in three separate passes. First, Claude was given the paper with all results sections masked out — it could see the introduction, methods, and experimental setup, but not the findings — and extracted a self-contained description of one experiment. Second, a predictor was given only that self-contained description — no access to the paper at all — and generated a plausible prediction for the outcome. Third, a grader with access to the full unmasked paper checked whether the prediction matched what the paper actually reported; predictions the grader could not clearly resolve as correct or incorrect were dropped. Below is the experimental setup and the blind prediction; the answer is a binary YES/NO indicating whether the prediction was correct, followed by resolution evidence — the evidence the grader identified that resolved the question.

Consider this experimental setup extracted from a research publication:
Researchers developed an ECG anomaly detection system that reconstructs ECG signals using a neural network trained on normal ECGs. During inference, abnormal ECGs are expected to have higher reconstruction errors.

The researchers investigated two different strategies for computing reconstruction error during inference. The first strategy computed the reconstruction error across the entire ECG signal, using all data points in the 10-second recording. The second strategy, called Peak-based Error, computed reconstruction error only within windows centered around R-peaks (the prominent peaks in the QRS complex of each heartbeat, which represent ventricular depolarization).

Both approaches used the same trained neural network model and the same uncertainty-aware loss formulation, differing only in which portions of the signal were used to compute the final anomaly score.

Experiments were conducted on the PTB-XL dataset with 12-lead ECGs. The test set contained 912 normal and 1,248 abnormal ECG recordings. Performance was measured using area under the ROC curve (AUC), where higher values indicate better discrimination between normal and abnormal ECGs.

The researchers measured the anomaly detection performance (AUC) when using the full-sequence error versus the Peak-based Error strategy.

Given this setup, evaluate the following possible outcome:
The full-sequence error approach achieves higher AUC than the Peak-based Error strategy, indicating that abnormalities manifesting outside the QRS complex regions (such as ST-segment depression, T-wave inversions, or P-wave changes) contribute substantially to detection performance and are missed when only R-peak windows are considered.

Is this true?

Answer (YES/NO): NO